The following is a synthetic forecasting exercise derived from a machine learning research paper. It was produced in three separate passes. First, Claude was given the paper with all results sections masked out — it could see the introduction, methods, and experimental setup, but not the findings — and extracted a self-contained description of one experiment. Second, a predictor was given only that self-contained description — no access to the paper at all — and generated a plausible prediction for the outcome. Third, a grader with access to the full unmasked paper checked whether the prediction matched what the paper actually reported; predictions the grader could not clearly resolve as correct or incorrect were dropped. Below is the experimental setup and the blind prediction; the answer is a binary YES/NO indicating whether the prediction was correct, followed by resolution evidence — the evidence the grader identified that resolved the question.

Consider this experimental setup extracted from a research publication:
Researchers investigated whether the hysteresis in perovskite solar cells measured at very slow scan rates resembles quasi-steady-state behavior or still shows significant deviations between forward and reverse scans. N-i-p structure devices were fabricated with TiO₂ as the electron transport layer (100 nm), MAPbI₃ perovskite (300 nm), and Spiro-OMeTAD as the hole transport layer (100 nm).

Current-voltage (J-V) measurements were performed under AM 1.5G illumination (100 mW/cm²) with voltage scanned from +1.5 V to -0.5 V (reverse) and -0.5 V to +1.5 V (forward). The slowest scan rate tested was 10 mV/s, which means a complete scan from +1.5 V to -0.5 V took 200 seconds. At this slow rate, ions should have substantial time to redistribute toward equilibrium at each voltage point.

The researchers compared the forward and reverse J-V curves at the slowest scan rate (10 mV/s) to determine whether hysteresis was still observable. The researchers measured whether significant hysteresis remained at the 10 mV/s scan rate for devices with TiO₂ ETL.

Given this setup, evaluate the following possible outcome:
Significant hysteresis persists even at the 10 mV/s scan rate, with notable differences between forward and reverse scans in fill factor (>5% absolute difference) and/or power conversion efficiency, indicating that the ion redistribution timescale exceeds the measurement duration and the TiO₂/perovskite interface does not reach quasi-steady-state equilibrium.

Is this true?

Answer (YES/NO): NO